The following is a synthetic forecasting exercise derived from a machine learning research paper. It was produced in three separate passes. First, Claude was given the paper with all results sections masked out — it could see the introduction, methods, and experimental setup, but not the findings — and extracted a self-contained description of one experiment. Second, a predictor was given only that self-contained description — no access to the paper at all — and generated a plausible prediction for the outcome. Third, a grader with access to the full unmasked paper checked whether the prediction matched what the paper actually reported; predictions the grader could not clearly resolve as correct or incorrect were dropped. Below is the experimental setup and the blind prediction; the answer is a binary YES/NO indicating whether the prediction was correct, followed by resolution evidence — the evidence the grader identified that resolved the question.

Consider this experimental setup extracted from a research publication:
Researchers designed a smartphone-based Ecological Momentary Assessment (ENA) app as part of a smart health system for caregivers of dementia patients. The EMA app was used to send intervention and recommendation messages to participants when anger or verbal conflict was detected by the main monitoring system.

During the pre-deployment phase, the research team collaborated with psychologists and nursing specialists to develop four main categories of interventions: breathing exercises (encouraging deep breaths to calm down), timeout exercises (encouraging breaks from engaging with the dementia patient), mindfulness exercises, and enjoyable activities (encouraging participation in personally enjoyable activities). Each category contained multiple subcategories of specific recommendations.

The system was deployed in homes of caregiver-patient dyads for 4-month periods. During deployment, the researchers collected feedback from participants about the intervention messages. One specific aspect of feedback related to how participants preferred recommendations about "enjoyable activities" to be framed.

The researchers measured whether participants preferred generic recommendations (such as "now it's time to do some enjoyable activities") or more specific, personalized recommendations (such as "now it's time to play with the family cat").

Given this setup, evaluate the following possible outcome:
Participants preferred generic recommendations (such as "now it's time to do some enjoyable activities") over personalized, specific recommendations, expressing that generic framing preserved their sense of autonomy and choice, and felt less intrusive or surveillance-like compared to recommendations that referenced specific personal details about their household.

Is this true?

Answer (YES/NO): NO